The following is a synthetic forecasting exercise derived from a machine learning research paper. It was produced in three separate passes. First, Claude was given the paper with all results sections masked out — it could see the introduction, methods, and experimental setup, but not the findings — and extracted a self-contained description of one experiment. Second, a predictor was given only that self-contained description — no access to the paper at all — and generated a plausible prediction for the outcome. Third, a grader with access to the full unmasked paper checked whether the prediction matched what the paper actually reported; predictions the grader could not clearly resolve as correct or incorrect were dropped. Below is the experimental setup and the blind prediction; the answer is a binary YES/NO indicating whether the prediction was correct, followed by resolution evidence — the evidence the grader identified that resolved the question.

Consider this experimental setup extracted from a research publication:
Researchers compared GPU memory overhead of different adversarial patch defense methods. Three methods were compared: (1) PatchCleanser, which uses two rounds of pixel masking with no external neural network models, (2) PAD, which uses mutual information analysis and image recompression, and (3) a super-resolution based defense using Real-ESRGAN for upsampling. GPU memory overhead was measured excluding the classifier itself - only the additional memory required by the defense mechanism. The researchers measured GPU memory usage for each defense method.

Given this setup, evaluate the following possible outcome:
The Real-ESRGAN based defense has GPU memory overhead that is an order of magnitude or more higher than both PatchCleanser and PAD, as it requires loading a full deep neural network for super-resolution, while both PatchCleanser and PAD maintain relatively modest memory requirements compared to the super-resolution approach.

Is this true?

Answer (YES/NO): NO